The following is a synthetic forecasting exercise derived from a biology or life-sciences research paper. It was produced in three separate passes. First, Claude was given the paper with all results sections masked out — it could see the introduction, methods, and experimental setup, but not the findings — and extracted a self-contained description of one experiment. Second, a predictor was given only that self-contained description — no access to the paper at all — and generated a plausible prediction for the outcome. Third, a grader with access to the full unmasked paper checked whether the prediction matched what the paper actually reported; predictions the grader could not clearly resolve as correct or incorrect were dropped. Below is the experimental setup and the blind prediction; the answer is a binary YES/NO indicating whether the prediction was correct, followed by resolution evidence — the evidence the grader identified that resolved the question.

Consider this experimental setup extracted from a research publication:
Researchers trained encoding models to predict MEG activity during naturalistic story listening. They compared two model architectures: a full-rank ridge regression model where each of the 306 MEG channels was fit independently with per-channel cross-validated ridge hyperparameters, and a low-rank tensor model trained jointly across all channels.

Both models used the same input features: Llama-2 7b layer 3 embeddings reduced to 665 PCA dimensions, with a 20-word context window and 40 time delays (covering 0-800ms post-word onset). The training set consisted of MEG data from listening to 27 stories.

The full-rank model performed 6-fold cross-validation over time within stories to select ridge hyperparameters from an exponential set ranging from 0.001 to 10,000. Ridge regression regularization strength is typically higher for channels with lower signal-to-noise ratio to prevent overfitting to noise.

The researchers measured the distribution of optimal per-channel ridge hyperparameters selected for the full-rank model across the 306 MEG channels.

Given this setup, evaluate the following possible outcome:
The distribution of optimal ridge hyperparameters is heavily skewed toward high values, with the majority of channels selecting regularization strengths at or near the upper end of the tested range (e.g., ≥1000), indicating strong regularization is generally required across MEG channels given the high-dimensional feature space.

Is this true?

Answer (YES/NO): NO